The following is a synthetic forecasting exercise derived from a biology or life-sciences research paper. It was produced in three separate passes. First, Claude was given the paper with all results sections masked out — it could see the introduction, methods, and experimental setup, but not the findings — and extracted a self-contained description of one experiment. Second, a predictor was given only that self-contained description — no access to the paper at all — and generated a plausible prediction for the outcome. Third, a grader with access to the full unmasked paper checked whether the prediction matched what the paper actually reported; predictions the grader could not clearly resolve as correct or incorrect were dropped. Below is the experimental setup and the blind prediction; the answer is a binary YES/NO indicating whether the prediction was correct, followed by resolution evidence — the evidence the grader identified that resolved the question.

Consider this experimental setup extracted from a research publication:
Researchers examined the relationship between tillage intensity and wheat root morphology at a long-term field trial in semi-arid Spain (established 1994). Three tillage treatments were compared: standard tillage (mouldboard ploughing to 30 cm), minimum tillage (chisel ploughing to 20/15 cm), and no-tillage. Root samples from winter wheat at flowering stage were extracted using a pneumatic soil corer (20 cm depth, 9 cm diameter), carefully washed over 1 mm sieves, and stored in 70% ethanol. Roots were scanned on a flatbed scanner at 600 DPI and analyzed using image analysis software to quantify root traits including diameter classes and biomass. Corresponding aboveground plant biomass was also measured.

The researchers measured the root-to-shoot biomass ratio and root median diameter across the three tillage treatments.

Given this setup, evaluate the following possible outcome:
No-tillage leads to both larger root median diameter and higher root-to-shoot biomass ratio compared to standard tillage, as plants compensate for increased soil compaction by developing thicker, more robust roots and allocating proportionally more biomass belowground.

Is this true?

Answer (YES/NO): YES